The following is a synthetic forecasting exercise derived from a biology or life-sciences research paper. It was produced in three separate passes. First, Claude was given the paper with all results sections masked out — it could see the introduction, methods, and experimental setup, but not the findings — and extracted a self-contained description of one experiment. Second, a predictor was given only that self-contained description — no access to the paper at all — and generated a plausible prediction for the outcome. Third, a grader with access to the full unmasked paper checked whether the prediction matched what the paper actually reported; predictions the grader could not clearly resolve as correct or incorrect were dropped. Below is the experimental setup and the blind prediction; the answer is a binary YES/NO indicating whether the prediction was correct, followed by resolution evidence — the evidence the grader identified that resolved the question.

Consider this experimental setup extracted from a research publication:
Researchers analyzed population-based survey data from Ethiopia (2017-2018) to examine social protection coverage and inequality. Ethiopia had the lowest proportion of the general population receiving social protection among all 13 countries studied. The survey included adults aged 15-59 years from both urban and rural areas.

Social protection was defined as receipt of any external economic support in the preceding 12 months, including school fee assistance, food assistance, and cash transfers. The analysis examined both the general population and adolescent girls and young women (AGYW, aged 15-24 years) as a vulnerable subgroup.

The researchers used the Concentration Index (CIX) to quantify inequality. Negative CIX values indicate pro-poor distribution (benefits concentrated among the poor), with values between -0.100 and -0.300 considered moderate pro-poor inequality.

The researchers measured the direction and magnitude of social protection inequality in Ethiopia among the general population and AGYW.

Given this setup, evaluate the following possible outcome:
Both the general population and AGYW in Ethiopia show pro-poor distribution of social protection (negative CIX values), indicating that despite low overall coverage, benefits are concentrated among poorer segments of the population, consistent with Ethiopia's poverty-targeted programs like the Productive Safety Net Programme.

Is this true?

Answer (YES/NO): YES